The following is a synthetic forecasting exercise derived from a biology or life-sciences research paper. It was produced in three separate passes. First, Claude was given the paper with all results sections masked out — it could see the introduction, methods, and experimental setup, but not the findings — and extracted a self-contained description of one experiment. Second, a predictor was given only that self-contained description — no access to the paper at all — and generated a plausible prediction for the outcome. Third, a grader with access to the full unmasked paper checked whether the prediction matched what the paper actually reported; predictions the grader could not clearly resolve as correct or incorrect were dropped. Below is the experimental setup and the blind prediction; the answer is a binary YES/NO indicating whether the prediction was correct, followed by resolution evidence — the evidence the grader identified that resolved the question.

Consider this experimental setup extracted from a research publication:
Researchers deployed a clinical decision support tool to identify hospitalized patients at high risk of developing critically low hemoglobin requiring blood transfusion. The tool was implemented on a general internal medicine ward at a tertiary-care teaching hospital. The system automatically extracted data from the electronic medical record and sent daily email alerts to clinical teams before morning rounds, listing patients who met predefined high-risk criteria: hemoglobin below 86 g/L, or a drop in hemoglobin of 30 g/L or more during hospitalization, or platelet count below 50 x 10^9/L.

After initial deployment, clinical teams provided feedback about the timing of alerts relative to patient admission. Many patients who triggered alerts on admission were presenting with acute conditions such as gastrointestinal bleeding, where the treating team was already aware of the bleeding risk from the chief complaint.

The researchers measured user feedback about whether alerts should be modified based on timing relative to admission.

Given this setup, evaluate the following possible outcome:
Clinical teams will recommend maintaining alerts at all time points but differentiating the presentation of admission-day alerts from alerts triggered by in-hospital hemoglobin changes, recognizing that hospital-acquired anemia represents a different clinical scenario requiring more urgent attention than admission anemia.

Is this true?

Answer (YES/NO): NO